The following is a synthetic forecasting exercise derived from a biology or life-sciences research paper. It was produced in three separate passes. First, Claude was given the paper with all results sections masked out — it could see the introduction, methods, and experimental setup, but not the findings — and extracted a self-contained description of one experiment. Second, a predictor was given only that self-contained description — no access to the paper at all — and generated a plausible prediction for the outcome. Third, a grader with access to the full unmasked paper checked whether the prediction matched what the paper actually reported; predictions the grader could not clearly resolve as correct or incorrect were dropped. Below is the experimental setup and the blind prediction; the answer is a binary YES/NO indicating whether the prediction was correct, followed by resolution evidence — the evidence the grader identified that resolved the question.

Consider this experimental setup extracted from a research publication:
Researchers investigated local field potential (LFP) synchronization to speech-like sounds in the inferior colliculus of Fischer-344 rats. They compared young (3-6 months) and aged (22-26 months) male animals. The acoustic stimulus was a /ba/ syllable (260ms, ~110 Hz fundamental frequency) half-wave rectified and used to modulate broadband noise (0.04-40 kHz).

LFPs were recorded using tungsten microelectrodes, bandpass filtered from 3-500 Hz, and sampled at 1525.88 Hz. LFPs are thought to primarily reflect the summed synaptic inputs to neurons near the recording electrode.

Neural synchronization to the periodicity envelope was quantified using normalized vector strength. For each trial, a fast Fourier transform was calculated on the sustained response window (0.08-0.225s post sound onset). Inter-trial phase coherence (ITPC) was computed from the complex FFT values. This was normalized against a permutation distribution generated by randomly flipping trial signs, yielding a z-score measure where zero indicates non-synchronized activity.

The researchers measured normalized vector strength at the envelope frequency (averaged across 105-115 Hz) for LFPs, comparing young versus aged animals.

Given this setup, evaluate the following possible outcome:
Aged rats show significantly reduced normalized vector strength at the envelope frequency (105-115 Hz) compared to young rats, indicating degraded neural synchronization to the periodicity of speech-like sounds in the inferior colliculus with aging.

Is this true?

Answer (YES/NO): YES